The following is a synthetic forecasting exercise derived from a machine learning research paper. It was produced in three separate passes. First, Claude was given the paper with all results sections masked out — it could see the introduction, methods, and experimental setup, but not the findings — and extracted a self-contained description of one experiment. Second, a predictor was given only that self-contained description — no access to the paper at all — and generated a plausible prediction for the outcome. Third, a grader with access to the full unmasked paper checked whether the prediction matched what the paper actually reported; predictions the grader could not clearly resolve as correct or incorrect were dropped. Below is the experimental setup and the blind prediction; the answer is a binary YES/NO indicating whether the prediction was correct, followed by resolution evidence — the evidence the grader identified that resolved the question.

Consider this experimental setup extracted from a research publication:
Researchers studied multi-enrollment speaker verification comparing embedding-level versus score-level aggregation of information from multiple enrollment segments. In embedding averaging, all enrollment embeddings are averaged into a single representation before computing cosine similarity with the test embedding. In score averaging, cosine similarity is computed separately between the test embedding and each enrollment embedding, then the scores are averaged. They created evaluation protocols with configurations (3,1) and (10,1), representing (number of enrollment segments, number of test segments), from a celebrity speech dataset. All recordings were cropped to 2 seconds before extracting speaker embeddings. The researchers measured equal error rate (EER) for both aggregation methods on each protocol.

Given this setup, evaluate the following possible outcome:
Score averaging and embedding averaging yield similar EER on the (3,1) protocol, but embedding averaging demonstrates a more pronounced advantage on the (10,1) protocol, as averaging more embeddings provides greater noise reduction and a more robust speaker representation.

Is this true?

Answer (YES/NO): NO